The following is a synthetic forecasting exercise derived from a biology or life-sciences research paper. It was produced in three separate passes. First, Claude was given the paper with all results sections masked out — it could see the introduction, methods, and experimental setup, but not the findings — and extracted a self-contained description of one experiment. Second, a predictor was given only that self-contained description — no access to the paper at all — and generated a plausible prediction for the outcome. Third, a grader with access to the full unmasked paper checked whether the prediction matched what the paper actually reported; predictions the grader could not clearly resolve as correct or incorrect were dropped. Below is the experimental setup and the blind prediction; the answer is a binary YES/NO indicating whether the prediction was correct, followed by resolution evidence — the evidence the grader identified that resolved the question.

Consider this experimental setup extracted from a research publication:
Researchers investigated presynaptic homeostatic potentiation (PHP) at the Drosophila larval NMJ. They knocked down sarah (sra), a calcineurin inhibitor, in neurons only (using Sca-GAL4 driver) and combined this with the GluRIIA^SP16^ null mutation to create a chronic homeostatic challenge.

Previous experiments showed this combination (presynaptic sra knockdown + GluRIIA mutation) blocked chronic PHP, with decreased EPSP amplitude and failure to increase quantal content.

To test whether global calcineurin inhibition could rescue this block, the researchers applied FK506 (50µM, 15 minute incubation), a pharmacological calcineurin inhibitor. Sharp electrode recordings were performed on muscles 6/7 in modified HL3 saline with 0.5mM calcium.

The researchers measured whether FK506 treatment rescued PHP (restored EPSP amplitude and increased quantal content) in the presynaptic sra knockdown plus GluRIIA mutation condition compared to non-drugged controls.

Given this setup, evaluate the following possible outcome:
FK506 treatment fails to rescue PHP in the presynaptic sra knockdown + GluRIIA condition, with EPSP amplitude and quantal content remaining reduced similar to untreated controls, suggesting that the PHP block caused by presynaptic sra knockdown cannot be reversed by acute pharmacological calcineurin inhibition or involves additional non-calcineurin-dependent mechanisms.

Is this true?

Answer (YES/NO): NO